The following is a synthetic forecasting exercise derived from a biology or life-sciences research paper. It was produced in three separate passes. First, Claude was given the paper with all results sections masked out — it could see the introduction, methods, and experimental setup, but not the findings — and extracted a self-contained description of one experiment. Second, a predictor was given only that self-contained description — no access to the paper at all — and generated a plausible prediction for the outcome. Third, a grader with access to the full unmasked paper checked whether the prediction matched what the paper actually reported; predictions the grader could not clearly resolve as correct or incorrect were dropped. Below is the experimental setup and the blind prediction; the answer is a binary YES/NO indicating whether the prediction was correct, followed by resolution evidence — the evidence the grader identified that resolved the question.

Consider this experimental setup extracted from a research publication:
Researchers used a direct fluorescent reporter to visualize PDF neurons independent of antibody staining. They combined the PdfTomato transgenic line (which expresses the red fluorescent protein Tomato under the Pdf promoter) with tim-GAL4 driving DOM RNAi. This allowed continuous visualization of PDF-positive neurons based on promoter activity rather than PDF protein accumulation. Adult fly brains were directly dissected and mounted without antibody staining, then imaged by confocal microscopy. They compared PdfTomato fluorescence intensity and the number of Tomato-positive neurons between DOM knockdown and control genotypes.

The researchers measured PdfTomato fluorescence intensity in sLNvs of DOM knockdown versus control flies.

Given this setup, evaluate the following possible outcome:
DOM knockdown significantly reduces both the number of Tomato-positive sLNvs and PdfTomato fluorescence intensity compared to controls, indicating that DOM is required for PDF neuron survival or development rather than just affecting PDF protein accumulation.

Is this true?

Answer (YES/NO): YES